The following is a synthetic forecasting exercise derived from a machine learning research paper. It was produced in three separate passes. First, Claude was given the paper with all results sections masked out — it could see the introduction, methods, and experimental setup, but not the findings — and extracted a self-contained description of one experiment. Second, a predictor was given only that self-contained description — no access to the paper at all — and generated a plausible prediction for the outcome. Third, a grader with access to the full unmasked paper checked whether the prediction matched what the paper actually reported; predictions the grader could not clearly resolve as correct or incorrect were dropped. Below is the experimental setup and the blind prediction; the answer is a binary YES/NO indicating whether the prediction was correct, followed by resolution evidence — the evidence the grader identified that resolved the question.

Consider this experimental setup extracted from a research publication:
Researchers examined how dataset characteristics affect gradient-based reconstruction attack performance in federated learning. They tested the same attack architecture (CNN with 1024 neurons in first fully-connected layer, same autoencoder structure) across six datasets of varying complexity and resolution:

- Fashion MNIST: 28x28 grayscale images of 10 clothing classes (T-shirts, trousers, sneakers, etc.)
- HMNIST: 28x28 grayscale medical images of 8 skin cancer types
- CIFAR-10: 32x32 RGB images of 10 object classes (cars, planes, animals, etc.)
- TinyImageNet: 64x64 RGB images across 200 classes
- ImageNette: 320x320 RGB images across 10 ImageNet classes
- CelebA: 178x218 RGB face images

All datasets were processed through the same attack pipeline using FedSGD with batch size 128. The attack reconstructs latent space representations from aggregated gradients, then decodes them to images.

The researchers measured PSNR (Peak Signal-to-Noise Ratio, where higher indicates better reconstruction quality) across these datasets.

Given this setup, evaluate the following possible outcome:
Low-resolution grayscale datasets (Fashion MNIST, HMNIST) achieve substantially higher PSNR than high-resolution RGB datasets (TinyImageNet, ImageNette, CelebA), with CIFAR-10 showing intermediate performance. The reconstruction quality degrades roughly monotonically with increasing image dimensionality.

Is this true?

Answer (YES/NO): NO